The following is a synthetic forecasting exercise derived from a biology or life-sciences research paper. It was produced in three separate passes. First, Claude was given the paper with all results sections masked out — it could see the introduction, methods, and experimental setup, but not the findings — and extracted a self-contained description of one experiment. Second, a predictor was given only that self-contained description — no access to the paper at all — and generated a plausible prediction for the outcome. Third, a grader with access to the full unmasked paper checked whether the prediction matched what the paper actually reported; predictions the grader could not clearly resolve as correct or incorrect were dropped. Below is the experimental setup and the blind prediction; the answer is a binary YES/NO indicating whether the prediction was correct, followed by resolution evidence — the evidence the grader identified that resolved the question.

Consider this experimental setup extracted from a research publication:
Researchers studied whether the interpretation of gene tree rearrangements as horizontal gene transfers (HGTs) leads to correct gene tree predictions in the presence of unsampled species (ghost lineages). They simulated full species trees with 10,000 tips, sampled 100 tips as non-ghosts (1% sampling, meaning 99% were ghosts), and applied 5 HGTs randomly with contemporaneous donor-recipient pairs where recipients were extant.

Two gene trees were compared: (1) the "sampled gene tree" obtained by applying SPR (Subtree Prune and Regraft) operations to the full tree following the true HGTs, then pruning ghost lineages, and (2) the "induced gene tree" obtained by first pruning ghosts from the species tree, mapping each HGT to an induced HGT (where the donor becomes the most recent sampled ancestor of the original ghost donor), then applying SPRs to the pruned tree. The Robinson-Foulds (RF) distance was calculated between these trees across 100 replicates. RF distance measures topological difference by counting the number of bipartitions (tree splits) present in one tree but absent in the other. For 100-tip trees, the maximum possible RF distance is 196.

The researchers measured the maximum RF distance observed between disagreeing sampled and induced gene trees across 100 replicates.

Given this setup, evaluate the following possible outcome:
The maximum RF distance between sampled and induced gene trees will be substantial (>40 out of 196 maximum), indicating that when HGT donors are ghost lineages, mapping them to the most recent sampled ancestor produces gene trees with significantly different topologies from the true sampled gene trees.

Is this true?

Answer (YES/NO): YES